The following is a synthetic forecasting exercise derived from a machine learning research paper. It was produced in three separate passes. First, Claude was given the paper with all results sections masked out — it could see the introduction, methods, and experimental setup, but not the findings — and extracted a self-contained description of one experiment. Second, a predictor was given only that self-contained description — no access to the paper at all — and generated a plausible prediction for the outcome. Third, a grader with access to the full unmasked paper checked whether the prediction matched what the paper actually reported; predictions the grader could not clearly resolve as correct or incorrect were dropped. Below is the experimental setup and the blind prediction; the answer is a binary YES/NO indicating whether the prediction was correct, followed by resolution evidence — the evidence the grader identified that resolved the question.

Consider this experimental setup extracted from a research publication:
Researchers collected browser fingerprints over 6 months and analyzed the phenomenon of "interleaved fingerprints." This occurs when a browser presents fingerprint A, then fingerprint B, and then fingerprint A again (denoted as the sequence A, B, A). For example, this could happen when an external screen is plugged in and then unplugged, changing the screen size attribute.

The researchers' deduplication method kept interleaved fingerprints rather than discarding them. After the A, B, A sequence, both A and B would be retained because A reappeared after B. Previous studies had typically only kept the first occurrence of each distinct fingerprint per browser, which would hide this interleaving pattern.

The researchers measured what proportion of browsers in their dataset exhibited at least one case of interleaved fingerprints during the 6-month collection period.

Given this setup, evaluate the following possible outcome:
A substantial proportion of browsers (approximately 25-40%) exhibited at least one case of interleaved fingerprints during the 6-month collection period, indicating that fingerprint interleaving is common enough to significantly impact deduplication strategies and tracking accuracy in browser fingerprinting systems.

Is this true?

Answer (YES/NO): NO